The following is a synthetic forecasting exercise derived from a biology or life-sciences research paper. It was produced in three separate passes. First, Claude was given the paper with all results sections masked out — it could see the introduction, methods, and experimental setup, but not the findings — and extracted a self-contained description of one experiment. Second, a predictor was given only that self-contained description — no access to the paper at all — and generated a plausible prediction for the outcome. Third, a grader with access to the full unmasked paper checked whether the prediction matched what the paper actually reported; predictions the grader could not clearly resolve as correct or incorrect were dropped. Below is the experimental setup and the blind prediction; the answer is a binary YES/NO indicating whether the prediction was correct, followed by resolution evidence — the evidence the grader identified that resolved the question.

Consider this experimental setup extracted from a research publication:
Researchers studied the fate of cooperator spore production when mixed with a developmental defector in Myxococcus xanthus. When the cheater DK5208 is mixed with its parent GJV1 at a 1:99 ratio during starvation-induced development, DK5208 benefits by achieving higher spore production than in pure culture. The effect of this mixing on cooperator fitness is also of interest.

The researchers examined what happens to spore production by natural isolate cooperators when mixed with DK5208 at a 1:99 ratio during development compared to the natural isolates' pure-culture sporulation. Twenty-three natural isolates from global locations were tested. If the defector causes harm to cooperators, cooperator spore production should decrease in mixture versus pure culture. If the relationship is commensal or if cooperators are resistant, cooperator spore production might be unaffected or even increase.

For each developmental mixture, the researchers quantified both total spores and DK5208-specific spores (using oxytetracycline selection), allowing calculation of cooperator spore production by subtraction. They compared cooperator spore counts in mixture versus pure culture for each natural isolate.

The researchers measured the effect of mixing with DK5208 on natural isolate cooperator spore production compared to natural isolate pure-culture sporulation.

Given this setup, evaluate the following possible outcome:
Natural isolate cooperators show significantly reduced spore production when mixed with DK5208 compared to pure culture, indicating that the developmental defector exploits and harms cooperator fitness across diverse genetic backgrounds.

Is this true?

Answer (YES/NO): NO